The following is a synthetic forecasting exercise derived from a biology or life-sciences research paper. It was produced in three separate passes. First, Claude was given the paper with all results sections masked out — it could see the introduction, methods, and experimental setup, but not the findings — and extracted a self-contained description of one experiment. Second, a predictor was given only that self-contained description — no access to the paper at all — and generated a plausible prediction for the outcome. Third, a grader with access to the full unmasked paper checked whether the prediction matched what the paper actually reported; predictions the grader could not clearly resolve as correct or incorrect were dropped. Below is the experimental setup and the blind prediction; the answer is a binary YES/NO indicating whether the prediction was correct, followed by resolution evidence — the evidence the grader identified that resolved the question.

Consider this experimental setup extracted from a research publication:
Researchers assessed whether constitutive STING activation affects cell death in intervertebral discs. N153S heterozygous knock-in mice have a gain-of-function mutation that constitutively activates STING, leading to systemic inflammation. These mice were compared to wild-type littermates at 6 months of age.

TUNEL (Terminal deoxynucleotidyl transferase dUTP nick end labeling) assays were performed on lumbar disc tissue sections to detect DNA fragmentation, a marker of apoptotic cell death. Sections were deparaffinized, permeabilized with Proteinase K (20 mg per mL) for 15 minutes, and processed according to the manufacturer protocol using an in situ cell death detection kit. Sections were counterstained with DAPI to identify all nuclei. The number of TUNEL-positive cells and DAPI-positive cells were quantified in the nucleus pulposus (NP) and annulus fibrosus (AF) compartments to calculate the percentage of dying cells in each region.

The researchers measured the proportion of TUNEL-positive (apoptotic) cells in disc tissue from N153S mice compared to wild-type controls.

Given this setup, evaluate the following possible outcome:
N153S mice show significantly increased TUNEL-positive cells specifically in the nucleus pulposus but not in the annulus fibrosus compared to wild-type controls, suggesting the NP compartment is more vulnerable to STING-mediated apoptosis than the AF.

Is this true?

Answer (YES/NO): NO